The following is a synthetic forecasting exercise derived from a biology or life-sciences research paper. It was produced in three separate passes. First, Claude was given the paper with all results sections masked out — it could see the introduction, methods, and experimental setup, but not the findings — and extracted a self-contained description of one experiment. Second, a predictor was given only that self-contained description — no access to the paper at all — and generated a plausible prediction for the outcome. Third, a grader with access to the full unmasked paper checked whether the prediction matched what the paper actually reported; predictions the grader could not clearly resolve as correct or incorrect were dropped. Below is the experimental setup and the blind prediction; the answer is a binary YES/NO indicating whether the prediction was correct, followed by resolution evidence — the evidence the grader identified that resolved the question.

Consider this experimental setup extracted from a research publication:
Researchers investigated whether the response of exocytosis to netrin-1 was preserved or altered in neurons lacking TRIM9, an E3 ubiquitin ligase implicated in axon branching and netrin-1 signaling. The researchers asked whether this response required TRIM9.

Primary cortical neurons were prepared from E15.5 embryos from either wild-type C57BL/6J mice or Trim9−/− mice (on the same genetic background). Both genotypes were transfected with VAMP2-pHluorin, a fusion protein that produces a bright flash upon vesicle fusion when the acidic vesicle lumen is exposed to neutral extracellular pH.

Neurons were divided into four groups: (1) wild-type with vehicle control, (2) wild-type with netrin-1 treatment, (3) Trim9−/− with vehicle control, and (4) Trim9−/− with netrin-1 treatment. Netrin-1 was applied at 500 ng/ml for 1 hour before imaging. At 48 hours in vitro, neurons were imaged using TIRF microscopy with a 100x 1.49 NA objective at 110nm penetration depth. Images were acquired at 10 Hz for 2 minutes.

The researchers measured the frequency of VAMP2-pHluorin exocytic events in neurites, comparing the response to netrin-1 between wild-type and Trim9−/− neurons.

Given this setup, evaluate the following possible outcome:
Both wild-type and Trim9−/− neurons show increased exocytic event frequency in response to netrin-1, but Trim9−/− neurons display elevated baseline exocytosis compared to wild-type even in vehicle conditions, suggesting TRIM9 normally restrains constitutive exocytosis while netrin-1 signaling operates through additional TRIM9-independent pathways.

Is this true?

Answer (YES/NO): NO